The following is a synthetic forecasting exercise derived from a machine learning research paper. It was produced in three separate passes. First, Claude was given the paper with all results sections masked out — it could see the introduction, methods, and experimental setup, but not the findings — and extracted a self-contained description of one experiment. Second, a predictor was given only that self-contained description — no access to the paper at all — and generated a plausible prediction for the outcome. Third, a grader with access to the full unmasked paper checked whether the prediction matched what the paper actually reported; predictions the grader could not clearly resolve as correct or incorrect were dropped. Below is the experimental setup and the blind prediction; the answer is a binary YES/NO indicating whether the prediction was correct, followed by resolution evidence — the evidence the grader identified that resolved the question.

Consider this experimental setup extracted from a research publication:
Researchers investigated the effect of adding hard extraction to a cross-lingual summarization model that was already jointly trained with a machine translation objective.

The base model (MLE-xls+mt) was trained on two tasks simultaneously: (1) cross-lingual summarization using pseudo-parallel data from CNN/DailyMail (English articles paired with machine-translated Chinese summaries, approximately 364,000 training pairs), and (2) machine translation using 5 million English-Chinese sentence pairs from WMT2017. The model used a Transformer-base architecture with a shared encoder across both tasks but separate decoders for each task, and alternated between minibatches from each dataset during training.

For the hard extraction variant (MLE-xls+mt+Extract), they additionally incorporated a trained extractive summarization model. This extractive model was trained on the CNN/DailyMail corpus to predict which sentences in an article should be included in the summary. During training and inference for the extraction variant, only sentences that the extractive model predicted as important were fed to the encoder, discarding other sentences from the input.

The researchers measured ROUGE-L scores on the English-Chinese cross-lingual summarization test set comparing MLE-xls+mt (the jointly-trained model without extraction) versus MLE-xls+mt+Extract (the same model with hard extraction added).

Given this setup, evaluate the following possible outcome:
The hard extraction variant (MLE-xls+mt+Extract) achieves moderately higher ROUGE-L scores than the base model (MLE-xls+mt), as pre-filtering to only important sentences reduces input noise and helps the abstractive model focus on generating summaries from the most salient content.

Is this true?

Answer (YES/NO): NO